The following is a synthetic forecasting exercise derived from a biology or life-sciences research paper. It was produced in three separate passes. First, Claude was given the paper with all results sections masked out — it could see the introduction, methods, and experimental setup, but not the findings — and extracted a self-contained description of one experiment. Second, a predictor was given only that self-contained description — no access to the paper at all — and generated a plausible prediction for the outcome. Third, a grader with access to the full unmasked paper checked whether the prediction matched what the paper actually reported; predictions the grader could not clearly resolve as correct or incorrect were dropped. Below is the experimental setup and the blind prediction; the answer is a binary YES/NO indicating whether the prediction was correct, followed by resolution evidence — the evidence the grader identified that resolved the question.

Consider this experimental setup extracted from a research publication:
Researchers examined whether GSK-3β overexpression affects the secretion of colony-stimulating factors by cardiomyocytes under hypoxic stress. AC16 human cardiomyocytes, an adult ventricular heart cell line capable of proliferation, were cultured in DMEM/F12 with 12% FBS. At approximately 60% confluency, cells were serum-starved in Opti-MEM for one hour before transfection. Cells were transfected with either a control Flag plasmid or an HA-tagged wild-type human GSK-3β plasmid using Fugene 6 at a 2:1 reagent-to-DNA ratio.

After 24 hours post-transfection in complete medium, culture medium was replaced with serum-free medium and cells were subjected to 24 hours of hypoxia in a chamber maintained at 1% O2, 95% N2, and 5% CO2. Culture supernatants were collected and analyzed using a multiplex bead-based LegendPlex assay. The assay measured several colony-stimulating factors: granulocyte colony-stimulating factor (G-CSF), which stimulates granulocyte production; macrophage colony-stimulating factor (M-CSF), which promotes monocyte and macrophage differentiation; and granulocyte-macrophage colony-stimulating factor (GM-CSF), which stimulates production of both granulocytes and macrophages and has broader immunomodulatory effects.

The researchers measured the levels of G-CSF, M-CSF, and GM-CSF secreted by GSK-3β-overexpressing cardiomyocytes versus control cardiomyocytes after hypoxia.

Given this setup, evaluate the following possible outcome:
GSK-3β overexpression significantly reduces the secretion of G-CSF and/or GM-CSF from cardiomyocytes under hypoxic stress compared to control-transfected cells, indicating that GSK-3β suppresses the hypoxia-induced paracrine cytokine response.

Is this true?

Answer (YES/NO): YES